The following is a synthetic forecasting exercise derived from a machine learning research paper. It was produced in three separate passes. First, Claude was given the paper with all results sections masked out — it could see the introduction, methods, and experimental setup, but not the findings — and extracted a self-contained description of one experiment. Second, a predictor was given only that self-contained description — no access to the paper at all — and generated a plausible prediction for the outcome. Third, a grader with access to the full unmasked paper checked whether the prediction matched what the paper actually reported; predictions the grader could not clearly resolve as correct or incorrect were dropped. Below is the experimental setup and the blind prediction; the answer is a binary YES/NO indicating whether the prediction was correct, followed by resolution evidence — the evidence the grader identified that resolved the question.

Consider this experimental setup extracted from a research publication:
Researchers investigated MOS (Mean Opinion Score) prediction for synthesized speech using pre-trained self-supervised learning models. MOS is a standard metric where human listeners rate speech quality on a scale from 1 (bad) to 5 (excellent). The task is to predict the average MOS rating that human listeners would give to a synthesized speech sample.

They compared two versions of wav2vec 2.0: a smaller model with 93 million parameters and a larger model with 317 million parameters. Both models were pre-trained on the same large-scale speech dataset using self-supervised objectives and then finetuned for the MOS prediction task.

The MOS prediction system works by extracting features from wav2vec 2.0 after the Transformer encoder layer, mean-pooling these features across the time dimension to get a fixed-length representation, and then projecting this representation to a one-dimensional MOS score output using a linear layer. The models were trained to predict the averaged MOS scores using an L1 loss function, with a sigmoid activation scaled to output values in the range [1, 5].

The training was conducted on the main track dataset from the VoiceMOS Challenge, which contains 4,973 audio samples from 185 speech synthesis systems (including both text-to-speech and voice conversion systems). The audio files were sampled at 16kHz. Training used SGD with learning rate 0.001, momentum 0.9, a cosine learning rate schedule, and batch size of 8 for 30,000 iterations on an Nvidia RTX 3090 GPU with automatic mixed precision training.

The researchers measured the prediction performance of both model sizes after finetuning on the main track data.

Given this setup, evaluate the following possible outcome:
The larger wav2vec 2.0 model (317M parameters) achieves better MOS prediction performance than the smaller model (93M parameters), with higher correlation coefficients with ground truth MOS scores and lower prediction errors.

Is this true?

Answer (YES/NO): NO